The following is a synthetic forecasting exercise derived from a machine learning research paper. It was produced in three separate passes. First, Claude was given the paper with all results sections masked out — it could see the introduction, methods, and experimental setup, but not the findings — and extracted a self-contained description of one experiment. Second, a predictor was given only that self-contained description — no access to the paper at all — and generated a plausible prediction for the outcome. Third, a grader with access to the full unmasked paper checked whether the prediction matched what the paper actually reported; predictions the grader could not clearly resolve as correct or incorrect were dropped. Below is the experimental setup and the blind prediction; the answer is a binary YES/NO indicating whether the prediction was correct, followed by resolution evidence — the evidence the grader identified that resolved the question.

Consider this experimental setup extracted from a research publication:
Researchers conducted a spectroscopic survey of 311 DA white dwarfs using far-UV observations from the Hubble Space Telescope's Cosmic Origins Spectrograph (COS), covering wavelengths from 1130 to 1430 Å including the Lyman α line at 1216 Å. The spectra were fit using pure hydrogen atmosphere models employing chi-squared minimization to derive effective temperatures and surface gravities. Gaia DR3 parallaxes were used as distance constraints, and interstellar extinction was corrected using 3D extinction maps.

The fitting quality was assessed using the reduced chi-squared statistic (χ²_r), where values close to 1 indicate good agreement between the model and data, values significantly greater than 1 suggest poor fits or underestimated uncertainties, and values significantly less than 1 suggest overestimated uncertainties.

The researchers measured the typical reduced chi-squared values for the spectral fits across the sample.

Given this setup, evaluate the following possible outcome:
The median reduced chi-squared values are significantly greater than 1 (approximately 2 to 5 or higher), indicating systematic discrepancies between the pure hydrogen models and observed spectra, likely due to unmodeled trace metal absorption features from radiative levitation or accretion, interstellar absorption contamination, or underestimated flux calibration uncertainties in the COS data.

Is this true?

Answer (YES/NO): NO